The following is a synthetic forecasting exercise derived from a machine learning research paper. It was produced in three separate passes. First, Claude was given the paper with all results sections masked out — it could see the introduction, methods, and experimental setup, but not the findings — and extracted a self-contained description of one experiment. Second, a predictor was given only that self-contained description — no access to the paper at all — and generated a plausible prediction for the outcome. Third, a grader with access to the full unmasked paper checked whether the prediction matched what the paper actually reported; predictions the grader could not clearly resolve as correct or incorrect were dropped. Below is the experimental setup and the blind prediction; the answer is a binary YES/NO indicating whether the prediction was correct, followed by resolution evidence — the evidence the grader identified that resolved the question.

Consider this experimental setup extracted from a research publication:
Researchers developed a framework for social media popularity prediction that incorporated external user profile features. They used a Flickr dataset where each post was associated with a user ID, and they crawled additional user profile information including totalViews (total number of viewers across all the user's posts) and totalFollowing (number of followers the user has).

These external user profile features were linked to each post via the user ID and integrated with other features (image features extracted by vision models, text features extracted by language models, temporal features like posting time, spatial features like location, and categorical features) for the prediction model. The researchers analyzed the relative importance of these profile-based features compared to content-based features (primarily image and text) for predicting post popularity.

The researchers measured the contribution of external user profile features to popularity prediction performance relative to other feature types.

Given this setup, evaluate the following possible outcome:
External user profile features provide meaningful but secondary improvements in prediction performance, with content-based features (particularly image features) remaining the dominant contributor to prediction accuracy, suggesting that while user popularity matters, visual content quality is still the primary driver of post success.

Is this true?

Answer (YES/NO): NO